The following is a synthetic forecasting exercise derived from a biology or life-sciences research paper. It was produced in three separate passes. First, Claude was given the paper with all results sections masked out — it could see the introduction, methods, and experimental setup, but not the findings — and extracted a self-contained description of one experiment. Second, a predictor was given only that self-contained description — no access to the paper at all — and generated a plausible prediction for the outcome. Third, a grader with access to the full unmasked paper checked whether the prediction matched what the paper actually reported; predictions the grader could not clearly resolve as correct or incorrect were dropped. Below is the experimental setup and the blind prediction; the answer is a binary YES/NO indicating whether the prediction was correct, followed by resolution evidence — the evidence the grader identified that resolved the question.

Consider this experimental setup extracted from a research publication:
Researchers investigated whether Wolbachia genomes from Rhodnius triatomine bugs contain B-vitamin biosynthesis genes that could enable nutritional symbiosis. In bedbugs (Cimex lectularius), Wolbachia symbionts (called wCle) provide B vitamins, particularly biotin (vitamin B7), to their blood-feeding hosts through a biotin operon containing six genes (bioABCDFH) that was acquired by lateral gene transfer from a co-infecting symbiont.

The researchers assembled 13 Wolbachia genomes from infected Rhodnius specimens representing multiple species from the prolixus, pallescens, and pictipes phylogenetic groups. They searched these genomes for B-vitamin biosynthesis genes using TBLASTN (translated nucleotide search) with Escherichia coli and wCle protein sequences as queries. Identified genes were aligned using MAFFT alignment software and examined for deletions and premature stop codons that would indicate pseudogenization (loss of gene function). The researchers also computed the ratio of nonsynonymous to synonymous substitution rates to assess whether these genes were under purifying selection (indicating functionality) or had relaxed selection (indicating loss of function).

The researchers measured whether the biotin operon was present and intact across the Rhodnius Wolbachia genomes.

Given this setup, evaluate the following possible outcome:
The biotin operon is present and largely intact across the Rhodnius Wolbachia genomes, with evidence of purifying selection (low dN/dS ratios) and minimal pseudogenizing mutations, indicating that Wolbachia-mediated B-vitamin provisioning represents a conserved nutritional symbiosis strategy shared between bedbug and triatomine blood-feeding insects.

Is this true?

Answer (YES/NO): YES